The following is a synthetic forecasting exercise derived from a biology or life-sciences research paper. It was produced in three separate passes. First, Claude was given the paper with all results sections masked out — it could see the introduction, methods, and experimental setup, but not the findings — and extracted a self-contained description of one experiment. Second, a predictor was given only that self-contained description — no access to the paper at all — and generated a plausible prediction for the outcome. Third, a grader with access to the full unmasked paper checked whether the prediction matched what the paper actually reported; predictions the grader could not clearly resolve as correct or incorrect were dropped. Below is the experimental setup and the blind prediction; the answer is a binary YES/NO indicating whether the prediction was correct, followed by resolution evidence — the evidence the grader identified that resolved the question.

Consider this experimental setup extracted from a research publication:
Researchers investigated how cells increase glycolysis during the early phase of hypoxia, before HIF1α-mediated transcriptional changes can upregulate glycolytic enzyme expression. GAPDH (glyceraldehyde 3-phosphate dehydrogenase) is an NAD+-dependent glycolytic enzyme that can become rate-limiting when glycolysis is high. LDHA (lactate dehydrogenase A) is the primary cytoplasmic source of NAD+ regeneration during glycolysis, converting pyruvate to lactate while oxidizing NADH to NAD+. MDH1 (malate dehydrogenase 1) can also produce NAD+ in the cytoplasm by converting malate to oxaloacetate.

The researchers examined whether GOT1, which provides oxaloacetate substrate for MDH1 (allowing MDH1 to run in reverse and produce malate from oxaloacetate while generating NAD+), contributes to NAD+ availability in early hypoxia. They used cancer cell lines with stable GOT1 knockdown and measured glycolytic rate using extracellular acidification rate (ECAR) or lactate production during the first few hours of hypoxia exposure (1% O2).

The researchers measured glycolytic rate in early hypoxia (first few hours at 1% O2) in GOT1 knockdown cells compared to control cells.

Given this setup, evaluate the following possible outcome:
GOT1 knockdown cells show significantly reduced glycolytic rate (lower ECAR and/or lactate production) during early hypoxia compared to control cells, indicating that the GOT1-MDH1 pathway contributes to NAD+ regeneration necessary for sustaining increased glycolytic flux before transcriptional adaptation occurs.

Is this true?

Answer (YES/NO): YES